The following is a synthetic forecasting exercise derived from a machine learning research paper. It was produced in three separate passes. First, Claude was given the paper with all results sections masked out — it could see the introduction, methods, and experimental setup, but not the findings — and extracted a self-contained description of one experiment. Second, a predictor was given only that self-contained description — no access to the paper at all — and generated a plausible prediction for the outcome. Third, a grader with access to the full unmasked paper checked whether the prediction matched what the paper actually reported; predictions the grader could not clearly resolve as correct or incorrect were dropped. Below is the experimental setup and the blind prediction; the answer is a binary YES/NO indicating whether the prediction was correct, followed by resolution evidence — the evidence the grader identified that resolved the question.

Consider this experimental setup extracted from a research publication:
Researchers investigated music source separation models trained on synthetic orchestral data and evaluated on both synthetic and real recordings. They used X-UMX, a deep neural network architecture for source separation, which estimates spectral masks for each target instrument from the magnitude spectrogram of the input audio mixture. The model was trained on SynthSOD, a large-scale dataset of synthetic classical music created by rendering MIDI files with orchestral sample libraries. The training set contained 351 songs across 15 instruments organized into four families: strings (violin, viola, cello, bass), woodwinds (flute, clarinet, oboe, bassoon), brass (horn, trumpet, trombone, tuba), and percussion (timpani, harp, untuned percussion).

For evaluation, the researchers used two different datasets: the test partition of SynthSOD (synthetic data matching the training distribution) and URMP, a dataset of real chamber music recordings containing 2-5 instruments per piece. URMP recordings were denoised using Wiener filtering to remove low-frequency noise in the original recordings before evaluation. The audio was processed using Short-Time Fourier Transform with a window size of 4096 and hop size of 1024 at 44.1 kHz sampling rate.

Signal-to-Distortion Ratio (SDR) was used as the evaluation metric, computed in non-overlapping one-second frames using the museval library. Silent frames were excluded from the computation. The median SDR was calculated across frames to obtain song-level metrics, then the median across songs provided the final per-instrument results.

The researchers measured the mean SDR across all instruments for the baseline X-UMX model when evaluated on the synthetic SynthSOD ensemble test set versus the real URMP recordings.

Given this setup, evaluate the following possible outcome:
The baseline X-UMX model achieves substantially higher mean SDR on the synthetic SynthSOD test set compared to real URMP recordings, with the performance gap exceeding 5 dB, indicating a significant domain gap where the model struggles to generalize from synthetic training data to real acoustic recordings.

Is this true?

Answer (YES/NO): NO